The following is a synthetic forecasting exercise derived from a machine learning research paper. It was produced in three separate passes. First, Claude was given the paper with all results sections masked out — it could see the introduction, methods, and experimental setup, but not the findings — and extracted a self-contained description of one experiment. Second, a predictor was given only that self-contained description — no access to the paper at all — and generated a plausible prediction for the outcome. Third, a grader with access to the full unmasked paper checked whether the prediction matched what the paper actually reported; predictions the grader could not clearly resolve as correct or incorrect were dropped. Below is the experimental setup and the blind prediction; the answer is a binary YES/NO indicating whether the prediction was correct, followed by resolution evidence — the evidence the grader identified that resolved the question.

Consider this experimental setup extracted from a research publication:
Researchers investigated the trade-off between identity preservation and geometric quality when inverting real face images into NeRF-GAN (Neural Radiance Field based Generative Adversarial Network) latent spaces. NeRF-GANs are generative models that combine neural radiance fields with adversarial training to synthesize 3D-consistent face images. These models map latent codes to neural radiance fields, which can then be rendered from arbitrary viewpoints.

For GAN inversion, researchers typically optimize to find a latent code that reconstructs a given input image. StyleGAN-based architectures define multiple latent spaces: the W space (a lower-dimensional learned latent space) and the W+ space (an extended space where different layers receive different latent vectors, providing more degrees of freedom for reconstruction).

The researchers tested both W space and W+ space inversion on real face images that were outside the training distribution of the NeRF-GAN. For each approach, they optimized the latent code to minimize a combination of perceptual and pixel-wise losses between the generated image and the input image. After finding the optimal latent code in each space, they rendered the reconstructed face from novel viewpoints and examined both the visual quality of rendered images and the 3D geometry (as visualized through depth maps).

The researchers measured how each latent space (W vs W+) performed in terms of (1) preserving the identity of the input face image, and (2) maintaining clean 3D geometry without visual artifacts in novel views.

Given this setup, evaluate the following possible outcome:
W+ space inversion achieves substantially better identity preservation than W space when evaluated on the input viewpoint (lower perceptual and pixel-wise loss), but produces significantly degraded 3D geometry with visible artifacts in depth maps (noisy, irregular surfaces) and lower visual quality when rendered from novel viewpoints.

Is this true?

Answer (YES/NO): YES